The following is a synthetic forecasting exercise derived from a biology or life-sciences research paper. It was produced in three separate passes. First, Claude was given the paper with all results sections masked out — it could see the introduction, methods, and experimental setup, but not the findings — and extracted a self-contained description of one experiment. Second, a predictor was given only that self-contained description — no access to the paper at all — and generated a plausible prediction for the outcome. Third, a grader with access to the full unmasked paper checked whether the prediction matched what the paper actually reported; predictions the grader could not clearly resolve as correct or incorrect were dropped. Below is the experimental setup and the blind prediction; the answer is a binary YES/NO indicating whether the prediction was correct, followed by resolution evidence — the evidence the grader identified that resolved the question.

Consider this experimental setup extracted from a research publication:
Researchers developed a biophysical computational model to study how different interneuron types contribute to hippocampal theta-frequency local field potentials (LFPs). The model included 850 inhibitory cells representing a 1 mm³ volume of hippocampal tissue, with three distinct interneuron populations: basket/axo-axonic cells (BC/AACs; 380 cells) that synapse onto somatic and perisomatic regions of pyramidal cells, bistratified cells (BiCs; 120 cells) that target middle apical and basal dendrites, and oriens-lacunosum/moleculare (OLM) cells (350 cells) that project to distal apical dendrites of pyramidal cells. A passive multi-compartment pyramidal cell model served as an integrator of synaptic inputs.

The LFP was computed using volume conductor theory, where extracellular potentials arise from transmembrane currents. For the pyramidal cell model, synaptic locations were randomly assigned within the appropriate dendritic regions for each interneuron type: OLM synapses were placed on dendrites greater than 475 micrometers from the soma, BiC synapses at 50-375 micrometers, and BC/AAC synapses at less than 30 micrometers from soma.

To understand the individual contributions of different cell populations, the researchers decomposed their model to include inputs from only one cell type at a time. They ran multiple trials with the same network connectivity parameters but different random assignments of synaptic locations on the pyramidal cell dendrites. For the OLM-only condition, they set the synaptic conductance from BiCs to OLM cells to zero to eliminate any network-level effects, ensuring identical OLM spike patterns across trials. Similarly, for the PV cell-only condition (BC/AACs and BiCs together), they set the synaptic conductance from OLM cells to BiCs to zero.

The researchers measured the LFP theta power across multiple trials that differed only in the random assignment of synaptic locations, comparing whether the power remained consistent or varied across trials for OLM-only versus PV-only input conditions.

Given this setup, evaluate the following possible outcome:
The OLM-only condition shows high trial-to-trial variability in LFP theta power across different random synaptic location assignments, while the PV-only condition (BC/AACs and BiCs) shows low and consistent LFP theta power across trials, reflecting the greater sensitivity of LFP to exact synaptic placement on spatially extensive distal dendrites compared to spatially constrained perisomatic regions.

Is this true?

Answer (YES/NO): YES